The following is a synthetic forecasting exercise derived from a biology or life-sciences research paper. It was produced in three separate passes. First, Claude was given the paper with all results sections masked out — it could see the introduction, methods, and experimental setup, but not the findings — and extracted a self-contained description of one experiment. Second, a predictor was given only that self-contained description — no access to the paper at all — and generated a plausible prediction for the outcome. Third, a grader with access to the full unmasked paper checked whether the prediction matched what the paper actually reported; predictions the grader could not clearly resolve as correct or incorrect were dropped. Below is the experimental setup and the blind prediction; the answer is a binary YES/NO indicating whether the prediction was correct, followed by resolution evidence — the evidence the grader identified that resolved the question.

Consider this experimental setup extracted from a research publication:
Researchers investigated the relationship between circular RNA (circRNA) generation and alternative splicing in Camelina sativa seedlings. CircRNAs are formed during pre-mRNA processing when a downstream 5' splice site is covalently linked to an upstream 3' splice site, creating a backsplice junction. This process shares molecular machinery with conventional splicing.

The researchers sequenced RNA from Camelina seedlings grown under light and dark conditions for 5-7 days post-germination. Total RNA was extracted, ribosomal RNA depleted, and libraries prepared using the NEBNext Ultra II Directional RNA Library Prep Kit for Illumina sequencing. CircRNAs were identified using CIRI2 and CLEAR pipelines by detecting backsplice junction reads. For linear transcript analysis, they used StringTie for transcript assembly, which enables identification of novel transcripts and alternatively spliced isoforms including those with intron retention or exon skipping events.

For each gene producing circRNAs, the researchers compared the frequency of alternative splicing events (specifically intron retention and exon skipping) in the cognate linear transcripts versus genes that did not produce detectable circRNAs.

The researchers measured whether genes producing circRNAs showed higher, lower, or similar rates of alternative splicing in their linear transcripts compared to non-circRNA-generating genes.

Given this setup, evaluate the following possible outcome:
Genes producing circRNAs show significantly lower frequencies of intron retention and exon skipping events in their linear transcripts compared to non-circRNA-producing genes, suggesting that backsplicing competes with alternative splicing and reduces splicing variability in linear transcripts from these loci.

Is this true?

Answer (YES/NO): NO